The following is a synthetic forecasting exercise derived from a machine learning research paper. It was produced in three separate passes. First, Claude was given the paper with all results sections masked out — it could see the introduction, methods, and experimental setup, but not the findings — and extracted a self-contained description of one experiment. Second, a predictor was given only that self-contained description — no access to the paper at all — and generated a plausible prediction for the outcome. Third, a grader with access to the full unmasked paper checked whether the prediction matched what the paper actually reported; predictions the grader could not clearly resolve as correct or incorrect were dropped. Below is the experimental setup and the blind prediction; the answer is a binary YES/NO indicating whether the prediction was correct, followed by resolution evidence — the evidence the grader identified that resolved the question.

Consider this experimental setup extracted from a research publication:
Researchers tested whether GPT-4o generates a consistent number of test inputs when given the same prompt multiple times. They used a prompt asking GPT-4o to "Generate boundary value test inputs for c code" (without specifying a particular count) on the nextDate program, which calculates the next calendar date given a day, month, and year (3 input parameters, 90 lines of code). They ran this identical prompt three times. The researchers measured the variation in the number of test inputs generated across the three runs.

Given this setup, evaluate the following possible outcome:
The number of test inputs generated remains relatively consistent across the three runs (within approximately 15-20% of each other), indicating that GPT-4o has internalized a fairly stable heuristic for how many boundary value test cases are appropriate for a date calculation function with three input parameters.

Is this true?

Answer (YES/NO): NO